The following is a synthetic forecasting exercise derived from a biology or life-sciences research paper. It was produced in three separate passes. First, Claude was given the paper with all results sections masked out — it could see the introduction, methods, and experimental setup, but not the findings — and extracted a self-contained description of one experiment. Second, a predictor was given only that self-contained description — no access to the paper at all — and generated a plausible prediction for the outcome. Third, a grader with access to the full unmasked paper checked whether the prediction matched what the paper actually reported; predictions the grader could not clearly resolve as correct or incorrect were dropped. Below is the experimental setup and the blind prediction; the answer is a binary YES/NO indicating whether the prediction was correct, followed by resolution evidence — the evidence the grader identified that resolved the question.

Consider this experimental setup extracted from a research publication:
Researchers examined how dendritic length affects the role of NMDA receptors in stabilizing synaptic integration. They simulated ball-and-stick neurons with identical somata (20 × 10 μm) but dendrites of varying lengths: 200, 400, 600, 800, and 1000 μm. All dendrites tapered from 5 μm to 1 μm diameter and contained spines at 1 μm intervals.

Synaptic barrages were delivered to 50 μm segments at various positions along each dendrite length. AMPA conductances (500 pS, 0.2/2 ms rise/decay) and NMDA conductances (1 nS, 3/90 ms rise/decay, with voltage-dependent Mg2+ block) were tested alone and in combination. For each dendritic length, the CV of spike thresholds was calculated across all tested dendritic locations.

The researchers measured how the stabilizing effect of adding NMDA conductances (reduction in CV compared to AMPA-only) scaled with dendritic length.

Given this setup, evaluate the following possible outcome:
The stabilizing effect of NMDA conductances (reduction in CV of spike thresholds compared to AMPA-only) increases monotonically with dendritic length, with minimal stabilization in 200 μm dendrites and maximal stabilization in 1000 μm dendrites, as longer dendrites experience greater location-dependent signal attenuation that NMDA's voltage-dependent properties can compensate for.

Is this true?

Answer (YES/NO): YES